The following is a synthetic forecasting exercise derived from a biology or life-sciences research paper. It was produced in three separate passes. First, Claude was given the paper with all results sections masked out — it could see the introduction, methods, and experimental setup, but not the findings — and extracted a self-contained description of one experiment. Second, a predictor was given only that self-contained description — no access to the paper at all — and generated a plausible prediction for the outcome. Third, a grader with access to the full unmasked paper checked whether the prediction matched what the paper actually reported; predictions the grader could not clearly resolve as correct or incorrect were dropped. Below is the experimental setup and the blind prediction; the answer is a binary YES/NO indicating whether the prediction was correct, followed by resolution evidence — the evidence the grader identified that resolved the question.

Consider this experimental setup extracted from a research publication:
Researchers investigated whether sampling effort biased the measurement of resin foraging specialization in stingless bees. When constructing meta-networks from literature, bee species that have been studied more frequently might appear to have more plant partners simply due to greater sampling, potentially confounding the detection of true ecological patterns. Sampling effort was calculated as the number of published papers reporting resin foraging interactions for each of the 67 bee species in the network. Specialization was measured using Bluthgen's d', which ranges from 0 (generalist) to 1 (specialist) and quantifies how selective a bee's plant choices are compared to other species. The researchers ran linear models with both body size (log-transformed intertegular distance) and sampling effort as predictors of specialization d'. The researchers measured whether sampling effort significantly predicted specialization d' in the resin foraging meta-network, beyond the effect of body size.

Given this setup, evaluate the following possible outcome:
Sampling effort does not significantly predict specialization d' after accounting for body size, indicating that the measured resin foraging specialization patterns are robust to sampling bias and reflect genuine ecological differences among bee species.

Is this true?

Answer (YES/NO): YES